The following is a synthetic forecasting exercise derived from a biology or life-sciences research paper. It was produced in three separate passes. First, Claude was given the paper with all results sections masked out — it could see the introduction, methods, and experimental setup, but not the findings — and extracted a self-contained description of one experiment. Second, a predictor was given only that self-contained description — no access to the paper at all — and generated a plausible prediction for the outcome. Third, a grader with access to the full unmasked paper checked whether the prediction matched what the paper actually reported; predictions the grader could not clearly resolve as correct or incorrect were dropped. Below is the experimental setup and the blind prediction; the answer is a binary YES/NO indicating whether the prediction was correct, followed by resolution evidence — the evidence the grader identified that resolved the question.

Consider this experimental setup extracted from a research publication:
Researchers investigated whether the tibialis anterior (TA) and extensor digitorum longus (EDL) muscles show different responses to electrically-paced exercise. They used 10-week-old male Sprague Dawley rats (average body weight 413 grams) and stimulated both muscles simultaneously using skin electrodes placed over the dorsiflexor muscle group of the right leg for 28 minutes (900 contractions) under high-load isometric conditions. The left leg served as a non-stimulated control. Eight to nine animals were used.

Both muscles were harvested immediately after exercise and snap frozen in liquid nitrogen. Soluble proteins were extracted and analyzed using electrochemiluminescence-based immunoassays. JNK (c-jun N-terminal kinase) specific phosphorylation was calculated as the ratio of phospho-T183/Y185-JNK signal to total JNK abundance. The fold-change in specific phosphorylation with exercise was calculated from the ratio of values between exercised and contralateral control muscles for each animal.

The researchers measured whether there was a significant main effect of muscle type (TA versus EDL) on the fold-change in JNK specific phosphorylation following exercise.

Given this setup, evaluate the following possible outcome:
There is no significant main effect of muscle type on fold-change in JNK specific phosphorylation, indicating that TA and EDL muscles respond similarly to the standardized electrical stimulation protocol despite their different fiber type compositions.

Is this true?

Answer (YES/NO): YES